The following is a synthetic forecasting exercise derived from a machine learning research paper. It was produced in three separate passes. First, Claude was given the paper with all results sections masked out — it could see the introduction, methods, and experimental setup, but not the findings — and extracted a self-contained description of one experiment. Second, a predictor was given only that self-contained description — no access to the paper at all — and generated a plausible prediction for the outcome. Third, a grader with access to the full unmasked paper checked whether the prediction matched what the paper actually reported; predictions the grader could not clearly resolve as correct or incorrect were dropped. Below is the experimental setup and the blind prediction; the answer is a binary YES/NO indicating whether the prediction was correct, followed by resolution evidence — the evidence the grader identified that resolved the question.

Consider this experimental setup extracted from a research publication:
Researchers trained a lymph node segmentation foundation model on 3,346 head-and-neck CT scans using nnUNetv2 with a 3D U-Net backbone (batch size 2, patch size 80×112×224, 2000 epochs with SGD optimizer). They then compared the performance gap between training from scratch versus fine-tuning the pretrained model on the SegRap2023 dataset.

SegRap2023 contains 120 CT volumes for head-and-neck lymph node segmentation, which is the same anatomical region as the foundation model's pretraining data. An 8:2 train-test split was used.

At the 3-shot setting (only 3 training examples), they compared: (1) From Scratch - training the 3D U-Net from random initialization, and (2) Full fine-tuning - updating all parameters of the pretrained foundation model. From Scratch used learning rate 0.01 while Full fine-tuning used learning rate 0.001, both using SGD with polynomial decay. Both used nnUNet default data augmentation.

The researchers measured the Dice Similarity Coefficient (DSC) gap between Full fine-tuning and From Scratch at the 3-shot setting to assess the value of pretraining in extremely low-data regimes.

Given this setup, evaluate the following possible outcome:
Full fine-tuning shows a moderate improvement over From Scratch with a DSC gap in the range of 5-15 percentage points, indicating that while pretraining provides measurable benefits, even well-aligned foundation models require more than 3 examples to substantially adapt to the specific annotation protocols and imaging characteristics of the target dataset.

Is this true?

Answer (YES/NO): NO